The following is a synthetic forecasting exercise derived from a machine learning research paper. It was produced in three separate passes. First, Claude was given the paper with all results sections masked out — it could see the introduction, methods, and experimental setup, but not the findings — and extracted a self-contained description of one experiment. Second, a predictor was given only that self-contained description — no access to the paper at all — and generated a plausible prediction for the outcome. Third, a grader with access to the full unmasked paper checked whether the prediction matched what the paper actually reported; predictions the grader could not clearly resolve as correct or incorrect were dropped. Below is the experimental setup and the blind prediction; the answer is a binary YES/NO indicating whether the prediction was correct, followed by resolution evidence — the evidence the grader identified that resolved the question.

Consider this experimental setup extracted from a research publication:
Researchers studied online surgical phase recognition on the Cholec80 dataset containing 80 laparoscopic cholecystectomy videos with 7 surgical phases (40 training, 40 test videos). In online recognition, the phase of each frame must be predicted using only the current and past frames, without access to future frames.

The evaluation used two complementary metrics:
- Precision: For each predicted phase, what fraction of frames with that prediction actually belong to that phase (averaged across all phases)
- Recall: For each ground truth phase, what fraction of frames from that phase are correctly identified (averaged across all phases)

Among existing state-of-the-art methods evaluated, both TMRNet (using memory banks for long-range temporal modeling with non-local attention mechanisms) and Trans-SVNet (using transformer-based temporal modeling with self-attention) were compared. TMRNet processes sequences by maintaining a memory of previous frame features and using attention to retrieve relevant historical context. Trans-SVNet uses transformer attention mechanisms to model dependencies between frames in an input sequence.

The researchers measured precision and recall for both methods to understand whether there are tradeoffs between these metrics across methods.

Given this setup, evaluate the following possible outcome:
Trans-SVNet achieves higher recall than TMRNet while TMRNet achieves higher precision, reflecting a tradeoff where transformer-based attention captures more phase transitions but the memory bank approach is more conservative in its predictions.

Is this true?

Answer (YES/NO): NO